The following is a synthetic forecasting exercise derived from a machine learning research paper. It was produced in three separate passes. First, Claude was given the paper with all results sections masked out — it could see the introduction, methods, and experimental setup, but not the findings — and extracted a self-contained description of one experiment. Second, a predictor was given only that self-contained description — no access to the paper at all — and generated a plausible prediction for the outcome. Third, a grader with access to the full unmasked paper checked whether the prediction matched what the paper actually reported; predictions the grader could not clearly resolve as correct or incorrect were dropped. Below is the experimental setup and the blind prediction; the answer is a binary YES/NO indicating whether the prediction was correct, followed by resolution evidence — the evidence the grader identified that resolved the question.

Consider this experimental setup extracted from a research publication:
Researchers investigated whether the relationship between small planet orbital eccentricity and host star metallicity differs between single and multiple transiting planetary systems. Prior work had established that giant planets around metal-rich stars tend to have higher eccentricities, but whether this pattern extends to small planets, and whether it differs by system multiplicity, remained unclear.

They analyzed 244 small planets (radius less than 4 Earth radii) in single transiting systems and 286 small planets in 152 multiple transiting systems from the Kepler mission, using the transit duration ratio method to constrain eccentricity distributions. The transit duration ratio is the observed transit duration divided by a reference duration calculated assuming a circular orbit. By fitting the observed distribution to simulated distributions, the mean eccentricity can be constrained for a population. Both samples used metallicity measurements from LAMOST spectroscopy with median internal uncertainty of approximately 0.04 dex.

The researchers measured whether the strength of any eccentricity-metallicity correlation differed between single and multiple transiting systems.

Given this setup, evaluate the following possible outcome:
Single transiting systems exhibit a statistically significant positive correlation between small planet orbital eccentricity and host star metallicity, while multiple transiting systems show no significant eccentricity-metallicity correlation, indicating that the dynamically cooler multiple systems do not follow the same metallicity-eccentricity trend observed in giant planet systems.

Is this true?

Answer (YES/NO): NO